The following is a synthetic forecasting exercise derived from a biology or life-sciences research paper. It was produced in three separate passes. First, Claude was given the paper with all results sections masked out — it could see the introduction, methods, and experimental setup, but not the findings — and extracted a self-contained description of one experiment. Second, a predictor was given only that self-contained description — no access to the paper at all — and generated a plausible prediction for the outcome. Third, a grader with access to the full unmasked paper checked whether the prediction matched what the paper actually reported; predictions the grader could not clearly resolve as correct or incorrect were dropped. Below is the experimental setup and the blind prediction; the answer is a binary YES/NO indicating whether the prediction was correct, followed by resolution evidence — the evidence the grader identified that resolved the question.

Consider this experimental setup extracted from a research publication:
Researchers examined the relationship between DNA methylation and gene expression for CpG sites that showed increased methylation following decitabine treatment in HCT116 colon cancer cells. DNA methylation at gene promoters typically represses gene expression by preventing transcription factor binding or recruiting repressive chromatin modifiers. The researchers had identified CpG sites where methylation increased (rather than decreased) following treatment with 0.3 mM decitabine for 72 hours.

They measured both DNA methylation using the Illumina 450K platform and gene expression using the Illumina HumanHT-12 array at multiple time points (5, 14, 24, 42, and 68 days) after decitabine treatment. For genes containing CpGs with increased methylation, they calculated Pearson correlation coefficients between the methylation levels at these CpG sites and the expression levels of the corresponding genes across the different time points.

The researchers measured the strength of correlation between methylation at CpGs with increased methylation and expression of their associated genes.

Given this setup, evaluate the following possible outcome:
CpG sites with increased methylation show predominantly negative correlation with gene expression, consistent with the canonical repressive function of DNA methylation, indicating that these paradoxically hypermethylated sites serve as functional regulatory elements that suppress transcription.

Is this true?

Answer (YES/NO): NO